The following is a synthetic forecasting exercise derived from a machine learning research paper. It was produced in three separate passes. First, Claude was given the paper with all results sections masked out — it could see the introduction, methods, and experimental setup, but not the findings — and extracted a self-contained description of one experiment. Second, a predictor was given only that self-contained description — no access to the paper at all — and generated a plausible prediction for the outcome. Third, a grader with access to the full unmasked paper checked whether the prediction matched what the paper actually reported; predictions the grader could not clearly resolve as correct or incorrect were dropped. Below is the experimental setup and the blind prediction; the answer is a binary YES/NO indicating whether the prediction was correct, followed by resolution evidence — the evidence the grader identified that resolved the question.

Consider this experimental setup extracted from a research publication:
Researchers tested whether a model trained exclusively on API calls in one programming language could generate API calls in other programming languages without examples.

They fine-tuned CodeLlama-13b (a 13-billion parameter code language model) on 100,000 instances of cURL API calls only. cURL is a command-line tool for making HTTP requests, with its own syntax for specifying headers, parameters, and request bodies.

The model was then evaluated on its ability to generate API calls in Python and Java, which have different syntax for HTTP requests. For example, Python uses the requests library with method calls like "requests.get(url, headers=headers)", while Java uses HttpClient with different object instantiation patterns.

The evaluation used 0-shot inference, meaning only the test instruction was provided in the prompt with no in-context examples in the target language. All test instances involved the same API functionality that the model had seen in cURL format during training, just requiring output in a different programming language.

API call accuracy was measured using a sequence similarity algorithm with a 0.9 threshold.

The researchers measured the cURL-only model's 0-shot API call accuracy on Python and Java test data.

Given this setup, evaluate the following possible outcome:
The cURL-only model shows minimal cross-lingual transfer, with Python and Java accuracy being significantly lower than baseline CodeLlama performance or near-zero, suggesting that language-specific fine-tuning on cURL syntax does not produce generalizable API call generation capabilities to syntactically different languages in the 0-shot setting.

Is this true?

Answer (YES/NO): YES